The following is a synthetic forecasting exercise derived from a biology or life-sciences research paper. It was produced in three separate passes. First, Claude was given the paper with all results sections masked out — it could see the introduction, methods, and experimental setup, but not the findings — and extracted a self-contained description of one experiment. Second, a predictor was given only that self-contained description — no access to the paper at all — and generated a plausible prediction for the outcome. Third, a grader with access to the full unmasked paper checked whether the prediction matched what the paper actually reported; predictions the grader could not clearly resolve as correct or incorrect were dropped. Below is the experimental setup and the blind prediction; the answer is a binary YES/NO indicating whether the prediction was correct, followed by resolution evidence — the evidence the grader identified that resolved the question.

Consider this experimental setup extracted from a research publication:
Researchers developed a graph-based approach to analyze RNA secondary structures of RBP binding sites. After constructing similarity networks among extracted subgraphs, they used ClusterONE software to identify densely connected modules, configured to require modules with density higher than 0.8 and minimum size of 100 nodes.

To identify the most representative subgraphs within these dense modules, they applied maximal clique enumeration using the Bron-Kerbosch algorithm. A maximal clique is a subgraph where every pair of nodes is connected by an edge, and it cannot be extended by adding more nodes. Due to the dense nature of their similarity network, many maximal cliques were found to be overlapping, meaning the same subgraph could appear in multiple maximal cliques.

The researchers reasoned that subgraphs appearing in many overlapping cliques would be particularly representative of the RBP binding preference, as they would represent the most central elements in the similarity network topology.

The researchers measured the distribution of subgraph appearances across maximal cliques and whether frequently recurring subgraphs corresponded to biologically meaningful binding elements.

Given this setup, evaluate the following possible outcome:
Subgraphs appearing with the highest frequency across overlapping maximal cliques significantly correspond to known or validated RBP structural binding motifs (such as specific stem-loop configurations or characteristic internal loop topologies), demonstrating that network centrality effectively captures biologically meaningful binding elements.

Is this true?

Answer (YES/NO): YES